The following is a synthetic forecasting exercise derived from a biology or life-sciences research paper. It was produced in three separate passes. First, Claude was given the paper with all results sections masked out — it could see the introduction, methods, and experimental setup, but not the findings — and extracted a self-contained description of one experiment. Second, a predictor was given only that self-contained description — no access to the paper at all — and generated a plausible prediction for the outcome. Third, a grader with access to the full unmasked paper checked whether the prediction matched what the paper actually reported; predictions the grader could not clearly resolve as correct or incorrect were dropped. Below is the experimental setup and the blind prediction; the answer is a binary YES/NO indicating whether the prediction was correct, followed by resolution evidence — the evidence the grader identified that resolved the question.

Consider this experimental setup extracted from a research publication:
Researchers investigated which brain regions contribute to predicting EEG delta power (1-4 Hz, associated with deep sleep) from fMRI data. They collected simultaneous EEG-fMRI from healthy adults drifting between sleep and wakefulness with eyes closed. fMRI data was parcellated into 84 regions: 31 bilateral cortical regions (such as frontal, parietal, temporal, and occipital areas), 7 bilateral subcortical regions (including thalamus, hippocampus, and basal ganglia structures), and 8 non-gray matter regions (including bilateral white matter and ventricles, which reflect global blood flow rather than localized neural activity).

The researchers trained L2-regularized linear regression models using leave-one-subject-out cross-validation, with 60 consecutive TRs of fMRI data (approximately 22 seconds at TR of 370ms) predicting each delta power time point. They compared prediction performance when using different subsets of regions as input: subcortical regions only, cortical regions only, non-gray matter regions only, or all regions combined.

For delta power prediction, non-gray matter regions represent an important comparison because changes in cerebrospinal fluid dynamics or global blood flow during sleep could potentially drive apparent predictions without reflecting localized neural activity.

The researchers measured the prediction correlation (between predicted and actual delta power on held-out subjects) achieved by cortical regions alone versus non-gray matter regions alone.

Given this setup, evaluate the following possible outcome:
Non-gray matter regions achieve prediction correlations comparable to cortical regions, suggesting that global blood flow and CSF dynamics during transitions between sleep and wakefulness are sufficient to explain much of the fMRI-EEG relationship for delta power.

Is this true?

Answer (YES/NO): NO